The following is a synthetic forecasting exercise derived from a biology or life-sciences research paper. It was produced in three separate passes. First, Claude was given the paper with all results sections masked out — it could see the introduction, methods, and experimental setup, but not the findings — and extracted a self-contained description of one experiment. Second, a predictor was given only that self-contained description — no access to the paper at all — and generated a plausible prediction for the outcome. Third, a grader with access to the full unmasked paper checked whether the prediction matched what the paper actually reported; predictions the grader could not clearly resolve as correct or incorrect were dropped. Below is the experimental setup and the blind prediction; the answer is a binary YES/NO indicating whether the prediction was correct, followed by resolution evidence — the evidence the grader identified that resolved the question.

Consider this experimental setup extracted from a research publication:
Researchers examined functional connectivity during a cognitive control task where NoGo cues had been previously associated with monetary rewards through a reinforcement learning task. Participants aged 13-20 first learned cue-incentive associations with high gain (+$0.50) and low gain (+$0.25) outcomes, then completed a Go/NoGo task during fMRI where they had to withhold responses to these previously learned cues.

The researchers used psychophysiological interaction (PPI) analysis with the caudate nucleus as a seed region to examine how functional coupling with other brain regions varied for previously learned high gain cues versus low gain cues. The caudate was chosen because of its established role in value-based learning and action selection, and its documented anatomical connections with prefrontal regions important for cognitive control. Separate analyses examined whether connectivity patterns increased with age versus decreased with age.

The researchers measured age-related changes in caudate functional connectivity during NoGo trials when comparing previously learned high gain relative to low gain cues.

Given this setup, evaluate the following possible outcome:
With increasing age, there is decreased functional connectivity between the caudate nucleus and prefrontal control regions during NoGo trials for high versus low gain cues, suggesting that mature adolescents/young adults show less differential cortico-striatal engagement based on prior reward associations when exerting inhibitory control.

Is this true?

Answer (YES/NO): NO